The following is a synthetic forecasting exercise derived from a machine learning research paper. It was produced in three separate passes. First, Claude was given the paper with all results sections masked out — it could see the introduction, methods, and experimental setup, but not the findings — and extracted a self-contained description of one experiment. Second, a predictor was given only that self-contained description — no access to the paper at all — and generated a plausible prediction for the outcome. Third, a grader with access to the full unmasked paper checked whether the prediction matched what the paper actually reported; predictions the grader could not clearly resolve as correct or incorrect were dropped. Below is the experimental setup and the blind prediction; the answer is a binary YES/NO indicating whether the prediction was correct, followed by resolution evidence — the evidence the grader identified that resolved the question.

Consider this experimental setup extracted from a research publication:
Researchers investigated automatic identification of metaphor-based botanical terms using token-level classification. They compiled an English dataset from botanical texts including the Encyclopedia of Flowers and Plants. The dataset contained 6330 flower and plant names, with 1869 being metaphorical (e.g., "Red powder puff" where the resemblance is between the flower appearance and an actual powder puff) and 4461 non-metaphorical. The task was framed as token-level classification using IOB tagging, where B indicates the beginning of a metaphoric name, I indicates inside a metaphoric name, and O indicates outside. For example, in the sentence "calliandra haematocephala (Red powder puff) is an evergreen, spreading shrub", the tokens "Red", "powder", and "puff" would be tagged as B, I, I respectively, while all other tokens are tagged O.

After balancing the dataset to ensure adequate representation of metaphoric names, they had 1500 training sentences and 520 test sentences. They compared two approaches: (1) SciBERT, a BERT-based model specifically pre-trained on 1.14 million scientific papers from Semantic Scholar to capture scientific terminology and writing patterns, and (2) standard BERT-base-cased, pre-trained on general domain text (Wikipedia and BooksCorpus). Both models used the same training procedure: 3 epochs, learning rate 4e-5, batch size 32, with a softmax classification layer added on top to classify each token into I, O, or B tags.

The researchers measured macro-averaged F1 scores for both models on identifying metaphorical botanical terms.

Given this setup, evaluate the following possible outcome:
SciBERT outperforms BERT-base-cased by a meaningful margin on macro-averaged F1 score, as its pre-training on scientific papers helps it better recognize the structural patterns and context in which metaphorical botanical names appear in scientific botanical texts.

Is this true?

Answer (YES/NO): NO